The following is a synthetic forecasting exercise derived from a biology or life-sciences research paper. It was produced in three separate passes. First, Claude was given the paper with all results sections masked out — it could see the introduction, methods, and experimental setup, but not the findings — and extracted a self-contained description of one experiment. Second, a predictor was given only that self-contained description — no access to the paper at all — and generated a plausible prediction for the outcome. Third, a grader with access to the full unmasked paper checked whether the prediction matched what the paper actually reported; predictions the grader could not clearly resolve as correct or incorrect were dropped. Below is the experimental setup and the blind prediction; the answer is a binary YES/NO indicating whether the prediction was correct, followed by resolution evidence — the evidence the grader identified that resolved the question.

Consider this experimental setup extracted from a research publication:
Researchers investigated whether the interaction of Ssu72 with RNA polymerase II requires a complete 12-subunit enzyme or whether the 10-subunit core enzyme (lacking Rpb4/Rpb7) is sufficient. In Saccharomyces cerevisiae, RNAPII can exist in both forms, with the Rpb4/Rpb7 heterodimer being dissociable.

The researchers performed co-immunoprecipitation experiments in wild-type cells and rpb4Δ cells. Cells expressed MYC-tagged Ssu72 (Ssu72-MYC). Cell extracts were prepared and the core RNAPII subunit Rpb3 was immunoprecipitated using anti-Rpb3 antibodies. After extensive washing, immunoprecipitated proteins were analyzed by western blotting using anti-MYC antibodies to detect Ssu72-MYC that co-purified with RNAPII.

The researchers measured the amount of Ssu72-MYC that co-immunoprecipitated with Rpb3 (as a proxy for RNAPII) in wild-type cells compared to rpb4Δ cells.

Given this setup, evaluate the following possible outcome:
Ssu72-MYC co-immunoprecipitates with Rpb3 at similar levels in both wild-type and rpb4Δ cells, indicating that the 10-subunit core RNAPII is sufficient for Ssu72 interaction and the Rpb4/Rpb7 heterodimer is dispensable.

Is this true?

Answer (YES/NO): NO